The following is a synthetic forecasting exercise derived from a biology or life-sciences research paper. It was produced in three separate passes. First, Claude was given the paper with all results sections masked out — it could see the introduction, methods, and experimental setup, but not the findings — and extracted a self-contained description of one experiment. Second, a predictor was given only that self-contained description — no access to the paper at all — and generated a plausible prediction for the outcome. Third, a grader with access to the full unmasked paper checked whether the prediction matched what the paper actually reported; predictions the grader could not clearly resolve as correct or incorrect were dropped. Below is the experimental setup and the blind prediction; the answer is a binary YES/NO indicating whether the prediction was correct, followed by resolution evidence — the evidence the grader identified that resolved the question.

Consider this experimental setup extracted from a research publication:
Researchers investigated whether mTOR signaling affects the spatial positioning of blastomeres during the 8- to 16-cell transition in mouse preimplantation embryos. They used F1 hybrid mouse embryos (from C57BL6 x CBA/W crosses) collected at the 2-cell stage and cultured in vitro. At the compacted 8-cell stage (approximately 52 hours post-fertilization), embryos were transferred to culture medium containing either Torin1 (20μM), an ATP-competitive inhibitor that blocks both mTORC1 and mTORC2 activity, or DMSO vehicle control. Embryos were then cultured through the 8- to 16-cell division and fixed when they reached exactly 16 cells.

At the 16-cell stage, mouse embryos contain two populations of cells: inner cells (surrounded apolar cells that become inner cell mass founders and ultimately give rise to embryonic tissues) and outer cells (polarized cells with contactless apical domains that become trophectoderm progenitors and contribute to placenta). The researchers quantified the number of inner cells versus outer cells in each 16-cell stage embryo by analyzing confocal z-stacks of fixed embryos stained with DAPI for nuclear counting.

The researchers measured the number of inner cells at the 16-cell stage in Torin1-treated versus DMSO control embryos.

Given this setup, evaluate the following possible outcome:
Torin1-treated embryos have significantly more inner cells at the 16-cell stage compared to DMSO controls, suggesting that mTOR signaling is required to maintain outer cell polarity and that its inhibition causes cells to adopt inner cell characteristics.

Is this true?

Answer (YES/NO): NO